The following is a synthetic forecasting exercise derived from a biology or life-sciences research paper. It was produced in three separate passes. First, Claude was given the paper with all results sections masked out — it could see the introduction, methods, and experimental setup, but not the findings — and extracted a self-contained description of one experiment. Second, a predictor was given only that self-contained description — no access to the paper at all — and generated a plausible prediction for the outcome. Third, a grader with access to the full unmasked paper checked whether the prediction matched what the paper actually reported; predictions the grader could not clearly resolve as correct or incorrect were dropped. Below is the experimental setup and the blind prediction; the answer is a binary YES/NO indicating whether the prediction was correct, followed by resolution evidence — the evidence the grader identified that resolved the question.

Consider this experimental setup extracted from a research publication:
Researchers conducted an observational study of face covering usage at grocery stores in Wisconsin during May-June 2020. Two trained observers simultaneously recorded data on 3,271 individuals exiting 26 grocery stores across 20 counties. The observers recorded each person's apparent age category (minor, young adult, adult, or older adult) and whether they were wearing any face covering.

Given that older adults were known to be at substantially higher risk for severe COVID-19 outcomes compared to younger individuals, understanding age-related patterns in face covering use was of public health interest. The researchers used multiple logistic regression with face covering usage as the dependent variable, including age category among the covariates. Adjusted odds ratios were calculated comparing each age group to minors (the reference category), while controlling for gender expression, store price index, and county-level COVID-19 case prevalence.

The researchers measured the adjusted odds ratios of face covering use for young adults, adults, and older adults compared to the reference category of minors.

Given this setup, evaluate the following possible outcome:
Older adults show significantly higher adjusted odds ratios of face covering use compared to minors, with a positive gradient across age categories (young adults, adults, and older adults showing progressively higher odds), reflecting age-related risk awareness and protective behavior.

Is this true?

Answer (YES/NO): NO